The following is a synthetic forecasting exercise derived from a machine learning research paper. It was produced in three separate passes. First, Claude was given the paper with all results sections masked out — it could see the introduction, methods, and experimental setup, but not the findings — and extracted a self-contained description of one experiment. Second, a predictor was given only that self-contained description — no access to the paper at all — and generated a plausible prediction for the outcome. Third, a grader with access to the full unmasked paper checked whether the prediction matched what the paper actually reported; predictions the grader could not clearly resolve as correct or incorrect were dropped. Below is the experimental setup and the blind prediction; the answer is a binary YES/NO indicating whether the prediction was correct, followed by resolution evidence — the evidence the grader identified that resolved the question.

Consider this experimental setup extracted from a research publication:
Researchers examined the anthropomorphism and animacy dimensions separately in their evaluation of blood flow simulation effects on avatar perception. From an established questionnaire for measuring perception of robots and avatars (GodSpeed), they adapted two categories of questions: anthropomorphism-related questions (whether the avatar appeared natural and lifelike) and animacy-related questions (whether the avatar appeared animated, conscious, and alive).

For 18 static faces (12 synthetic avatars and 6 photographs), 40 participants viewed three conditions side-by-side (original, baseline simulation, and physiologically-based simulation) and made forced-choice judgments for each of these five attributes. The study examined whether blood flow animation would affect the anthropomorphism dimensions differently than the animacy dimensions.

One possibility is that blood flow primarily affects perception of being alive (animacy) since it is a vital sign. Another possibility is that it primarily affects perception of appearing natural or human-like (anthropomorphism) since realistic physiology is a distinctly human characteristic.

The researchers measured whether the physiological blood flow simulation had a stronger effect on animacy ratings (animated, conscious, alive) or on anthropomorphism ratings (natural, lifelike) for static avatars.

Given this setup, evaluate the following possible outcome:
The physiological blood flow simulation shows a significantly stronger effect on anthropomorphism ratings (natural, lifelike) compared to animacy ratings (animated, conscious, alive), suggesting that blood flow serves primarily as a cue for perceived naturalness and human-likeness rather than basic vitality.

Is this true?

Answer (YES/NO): NO